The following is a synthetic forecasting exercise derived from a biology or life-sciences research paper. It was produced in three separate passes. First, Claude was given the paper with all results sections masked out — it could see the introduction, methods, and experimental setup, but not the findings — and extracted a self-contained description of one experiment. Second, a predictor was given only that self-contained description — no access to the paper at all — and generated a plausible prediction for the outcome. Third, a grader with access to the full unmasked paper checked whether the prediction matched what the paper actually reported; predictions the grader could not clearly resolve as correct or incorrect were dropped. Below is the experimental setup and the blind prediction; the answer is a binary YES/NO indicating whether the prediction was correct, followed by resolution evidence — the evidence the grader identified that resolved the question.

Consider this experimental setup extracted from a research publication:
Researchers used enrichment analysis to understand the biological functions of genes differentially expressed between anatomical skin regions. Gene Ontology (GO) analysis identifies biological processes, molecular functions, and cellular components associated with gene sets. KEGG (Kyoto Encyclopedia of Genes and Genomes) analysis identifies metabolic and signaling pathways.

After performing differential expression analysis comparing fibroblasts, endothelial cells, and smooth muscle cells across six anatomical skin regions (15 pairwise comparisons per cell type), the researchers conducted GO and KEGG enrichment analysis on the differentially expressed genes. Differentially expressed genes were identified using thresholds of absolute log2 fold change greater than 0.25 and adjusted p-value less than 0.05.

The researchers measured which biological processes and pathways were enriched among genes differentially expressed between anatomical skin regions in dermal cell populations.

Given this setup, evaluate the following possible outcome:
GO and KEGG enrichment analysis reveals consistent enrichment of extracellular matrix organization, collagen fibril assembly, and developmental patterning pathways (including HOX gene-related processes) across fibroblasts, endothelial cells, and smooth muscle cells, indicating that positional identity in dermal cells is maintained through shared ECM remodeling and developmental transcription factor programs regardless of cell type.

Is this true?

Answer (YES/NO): NO